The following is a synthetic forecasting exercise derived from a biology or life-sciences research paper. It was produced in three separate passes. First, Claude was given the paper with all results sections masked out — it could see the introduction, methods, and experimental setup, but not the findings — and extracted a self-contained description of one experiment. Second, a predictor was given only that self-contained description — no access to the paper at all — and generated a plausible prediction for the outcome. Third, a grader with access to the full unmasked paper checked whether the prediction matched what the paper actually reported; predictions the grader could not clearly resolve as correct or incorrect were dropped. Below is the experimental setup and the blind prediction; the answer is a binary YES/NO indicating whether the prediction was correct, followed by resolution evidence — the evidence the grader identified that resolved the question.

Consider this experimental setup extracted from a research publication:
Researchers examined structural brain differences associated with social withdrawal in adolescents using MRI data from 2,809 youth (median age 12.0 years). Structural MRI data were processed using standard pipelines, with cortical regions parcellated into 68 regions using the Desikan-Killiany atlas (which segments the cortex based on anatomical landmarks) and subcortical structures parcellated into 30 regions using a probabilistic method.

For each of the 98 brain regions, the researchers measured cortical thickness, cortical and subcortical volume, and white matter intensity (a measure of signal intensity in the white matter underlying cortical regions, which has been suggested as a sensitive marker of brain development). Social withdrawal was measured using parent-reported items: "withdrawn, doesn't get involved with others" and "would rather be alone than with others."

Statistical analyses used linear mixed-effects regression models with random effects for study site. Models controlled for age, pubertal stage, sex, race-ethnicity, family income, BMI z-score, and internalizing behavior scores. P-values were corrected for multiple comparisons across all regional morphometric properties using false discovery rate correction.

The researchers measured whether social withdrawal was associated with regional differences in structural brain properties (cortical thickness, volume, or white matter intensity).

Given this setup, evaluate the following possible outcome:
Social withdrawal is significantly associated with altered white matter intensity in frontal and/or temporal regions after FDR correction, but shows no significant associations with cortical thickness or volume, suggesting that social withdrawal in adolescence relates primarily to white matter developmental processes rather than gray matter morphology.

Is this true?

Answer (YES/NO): NO